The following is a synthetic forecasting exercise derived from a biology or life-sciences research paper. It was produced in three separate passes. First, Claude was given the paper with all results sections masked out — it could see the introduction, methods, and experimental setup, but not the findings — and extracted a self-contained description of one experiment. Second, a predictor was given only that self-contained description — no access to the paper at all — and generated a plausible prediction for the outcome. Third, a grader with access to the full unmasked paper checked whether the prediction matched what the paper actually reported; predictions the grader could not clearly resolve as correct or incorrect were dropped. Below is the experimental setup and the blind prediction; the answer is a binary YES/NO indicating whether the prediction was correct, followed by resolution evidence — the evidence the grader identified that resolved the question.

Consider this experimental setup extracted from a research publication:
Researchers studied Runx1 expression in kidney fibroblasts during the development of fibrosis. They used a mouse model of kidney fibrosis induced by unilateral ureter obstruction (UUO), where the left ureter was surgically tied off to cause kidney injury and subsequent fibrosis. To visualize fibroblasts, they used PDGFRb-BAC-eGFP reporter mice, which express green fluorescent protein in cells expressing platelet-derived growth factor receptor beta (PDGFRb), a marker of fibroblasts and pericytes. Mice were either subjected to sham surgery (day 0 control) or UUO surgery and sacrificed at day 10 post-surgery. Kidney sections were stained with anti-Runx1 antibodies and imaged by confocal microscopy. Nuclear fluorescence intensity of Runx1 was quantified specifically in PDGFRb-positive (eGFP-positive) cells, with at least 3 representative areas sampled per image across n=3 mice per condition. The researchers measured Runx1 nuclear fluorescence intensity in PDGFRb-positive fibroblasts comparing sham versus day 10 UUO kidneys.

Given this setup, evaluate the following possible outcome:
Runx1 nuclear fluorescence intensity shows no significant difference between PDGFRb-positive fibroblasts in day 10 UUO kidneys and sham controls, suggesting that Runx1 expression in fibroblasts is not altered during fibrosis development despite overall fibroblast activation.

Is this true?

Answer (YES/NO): NO